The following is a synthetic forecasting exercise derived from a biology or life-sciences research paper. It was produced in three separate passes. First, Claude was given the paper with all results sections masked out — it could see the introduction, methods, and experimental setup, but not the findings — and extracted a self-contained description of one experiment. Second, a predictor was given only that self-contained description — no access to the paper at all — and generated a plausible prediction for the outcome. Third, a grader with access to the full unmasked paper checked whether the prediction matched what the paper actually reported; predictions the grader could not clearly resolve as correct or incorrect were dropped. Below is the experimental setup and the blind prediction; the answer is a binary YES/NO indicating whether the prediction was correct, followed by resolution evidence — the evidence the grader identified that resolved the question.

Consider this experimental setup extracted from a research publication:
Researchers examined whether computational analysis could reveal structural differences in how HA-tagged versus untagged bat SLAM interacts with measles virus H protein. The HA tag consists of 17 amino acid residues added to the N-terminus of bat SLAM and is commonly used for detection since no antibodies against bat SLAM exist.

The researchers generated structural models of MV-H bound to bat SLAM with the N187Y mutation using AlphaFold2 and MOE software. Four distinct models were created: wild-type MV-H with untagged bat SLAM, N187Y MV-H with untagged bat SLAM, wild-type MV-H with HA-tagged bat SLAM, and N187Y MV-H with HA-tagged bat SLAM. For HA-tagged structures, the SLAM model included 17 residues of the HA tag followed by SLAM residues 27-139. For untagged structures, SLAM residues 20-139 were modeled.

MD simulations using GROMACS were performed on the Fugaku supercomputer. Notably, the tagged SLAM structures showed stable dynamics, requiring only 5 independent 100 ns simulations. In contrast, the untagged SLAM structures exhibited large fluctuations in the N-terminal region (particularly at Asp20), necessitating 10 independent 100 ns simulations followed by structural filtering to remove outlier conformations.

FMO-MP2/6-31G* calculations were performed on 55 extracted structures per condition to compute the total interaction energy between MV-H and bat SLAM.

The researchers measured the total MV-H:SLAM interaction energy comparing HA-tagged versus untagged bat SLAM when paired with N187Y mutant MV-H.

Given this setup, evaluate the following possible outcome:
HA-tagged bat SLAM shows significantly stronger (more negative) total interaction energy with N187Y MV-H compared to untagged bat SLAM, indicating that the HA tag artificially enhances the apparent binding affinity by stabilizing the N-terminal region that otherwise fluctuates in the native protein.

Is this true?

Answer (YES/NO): YES